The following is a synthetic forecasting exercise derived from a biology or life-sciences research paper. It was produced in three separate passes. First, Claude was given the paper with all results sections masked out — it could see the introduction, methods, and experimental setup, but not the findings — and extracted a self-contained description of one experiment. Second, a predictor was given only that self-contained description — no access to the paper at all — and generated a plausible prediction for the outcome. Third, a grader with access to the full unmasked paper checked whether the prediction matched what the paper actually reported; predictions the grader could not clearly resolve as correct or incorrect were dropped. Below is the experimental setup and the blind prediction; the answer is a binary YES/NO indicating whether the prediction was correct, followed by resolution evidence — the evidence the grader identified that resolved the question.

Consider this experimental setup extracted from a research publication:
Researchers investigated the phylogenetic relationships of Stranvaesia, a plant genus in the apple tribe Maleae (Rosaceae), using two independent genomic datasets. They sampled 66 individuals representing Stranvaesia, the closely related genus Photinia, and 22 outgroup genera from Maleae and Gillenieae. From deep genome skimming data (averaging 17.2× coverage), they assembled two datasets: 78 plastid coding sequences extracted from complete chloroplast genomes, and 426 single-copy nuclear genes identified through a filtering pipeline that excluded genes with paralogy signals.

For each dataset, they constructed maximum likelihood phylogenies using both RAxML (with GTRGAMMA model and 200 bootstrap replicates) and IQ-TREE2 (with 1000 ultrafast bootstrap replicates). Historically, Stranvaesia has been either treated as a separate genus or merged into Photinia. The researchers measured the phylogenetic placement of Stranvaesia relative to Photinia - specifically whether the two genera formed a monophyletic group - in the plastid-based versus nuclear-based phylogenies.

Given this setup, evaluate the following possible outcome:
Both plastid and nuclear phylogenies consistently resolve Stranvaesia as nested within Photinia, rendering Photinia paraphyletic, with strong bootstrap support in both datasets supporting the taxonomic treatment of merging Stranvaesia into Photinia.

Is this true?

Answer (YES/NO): NO